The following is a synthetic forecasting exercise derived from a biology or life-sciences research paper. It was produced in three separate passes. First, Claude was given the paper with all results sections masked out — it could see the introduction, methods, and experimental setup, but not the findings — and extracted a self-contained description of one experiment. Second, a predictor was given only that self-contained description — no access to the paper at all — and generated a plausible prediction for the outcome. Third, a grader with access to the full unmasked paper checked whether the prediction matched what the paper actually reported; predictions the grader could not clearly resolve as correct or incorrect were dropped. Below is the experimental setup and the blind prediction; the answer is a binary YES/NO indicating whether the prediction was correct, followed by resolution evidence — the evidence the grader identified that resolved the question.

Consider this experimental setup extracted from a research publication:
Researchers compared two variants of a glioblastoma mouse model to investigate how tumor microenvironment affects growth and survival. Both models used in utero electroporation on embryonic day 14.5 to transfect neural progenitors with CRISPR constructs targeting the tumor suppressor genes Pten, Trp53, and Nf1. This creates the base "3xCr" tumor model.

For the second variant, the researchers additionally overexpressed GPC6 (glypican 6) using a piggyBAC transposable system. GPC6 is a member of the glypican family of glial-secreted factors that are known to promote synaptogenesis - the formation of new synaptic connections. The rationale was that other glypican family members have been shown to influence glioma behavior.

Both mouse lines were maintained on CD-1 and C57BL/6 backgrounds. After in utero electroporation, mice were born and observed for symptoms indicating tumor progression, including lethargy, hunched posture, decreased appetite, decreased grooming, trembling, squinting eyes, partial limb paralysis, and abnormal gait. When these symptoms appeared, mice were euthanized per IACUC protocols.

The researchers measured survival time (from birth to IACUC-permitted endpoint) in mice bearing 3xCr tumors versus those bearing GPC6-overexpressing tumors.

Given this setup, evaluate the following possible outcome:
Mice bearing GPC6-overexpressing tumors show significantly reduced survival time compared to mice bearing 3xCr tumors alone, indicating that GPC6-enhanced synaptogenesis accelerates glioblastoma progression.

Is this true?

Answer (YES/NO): YES